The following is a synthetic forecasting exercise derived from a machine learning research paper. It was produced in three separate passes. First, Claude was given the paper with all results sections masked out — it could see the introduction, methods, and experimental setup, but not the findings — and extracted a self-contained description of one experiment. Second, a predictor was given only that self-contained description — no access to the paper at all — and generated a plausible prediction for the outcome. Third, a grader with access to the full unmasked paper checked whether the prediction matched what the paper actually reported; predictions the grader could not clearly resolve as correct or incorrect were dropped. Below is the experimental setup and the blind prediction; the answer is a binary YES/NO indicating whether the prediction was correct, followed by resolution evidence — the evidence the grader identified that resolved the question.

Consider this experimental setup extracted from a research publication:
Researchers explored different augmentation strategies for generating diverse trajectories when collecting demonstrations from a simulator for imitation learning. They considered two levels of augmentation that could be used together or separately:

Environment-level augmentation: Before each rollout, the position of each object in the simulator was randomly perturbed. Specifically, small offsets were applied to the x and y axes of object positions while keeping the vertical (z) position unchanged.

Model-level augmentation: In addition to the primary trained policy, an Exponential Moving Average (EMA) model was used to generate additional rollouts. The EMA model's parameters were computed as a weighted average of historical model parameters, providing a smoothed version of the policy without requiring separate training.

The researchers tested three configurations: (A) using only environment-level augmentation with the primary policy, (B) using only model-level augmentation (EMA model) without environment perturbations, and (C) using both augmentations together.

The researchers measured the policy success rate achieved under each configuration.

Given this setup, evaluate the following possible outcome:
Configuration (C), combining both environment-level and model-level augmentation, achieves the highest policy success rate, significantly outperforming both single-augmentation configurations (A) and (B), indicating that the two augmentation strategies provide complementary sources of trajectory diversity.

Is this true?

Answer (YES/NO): NO